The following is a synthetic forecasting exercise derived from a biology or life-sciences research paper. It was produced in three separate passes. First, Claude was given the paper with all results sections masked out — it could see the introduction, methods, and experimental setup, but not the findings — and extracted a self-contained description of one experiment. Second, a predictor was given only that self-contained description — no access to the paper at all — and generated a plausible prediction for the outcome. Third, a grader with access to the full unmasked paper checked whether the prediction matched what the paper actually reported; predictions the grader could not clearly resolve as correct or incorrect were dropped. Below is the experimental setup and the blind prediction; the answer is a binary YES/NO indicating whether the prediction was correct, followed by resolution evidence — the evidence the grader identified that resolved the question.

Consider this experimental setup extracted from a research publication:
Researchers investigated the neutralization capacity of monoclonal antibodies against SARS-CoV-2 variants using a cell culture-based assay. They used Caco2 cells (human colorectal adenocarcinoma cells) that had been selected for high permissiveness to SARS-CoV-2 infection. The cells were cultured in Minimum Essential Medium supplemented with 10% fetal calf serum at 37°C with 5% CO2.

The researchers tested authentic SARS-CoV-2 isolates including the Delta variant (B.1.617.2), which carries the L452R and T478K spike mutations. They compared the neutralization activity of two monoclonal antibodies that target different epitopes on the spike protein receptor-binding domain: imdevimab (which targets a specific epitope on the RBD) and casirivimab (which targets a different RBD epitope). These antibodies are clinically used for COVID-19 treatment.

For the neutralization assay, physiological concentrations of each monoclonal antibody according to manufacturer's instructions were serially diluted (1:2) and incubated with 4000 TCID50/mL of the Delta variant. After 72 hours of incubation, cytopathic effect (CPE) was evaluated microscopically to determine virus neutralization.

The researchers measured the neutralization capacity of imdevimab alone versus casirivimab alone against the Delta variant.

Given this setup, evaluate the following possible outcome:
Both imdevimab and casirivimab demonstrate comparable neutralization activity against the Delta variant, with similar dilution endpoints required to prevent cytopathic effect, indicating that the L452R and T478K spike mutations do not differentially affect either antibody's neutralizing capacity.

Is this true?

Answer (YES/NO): NO